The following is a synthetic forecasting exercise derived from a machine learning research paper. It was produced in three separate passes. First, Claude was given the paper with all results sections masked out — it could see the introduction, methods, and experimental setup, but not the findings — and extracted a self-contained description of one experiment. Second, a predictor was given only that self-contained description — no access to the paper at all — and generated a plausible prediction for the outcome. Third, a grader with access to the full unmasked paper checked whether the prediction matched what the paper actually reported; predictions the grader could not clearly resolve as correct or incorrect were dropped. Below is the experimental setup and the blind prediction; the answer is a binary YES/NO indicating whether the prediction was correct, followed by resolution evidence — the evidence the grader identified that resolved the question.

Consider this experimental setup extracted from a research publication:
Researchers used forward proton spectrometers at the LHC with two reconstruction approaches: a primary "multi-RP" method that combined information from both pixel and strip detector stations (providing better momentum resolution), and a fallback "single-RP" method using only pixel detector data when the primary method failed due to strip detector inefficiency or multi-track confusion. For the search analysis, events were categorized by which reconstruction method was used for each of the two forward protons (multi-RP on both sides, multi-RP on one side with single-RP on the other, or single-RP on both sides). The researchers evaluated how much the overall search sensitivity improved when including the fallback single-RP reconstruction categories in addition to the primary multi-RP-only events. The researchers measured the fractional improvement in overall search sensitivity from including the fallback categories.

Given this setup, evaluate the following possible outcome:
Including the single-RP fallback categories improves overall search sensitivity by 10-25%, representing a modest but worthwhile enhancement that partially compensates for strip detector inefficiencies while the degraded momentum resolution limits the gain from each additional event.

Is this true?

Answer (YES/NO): YES